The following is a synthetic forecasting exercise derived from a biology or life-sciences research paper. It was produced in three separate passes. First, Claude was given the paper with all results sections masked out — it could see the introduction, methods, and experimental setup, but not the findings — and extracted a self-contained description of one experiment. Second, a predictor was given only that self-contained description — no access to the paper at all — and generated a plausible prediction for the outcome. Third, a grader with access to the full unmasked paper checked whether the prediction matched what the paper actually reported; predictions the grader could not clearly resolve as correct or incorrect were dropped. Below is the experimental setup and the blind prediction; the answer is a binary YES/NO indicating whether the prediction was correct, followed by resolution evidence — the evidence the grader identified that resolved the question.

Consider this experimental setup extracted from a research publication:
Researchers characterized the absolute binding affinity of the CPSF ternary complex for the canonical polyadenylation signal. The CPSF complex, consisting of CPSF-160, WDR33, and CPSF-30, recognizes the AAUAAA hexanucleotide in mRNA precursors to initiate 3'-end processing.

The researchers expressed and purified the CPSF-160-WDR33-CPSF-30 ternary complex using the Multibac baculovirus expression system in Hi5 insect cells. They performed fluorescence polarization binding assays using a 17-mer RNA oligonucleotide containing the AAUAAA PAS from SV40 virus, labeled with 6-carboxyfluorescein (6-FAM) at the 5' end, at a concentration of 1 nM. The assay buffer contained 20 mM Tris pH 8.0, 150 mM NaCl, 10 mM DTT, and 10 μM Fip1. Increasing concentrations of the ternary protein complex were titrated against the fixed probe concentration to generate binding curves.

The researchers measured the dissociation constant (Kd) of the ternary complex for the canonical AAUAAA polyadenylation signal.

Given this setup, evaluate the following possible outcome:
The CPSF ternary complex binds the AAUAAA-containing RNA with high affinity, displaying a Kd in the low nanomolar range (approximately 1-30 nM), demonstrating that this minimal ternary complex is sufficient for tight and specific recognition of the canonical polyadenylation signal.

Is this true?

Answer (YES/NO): YES